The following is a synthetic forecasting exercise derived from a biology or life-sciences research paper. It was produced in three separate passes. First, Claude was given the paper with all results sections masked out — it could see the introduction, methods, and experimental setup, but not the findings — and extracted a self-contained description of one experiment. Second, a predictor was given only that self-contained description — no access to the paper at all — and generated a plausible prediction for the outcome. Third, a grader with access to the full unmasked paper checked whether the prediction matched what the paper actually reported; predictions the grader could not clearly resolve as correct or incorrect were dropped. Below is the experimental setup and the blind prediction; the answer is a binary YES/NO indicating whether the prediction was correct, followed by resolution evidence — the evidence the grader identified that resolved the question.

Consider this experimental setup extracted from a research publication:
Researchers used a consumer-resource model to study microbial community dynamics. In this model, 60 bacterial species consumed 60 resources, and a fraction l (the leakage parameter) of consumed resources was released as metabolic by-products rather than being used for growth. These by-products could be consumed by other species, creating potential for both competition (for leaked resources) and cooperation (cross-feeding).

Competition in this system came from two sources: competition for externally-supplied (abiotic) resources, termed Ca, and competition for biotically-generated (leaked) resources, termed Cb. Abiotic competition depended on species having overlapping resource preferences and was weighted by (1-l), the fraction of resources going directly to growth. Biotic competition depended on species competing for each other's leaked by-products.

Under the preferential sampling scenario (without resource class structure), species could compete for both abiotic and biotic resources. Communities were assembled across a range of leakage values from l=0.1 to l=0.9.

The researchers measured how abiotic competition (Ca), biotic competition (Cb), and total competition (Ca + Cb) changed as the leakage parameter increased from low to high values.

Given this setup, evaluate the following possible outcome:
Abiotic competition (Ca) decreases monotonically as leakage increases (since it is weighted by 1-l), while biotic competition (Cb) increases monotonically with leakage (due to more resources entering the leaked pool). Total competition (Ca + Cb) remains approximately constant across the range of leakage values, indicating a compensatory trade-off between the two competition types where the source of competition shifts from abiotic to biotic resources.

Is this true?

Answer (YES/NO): YES